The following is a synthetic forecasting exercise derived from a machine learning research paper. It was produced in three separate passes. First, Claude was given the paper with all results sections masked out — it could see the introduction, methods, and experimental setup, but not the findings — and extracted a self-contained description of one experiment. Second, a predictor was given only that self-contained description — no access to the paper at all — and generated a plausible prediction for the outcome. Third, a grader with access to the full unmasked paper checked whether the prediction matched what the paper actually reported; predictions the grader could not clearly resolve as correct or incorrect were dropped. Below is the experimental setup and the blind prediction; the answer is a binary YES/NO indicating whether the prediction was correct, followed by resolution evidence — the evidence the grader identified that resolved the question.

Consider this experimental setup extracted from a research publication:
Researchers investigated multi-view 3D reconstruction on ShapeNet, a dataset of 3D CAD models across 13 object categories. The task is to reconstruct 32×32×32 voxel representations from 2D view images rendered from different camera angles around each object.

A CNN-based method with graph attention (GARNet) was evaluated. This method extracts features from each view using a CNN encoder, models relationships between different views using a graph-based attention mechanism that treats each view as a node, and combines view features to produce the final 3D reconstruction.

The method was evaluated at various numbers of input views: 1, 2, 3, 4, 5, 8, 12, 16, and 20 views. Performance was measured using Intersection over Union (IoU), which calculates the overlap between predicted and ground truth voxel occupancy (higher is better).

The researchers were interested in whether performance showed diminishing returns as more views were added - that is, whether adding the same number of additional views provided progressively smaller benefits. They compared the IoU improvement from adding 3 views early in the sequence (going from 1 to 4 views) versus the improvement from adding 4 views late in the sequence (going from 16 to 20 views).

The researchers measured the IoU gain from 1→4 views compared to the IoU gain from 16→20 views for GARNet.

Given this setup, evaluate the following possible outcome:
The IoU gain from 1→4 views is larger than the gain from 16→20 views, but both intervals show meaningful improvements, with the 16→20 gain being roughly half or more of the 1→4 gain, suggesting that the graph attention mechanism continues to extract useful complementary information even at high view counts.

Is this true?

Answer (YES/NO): NO